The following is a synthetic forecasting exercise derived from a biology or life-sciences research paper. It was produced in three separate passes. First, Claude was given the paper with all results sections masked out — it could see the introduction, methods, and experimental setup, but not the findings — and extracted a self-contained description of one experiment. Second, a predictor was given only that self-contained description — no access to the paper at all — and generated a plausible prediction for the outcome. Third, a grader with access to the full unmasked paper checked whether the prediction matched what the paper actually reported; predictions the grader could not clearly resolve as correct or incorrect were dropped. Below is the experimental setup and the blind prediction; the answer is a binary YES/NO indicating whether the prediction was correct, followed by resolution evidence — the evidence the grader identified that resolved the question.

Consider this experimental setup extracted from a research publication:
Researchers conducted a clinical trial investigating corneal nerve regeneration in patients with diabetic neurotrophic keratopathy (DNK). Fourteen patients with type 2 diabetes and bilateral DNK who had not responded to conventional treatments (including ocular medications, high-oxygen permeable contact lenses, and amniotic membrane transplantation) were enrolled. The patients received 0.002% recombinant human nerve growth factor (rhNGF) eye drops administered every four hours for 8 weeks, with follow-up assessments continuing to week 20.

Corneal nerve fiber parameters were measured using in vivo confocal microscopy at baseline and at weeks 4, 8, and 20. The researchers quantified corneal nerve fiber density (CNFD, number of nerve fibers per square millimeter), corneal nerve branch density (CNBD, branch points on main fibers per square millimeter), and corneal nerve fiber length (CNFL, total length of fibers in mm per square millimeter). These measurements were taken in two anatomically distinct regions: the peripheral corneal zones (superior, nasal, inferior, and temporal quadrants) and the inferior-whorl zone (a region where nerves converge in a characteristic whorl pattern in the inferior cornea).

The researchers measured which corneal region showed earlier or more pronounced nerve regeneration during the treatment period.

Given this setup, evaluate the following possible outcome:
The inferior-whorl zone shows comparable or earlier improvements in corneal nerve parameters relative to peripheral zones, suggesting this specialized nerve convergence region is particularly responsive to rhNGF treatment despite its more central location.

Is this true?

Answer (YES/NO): NO